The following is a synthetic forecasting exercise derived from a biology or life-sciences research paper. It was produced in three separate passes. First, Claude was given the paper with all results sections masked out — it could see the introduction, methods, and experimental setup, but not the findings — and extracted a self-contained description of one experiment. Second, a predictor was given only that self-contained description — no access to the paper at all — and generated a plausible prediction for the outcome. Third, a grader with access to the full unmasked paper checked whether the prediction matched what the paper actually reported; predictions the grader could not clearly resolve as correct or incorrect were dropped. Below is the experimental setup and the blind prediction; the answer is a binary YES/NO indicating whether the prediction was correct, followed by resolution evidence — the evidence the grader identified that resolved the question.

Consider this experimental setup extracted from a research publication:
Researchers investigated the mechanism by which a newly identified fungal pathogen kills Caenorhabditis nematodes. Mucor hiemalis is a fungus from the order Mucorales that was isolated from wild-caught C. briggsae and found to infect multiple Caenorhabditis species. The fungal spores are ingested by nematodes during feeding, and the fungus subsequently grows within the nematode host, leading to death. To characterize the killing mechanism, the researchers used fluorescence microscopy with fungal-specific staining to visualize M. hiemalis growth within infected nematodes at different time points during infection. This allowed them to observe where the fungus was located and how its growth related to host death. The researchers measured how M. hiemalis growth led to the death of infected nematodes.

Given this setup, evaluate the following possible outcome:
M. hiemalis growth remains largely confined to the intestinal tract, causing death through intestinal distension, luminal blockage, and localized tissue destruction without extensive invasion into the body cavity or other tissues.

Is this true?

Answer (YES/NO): NO